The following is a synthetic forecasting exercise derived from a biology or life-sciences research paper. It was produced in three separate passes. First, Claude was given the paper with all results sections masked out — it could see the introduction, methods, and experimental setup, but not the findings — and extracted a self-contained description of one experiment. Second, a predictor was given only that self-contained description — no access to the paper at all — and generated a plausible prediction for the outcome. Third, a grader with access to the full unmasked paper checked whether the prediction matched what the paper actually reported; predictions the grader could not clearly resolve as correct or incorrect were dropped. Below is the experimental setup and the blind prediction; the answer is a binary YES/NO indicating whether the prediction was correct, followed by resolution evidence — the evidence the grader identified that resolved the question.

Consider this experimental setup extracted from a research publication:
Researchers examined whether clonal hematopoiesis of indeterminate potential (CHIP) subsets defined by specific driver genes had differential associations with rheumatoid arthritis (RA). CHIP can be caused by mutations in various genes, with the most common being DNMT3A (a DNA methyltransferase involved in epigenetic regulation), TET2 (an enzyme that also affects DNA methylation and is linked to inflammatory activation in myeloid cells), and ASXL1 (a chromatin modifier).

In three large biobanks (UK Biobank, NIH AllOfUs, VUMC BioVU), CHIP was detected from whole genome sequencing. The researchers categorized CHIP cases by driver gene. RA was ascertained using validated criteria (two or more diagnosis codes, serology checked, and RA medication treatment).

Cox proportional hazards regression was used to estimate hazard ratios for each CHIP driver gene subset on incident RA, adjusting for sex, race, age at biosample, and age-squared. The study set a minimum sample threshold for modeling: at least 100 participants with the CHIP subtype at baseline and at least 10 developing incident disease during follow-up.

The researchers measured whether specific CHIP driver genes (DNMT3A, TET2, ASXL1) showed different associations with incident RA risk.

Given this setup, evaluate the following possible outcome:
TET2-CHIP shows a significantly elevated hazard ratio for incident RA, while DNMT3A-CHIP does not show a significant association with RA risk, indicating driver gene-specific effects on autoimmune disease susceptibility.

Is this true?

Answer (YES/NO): NO